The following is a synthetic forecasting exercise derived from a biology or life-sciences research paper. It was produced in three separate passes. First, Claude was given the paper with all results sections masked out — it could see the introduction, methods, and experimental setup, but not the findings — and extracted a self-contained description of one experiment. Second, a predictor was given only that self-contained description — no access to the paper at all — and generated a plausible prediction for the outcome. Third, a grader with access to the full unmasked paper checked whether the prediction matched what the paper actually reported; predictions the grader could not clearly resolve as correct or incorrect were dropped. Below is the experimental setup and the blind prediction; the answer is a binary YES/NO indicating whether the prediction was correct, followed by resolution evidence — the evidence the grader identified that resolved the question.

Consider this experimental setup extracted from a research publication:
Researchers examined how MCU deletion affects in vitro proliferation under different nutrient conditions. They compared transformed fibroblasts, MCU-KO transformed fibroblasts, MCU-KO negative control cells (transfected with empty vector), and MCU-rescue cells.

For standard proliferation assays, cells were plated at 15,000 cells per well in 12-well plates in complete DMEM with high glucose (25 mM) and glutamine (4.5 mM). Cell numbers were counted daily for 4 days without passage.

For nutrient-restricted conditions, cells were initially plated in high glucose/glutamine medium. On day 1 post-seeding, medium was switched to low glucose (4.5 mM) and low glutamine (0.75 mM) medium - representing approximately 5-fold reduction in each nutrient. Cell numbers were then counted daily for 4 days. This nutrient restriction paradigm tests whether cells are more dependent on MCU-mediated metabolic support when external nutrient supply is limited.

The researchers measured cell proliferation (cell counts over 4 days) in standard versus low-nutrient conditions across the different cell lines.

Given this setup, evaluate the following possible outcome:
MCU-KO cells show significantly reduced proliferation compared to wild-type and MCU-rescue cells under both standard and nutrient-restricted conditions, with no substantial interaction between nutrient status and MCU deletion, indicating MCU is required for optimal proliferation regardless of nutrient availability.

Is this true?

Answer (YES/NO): NO